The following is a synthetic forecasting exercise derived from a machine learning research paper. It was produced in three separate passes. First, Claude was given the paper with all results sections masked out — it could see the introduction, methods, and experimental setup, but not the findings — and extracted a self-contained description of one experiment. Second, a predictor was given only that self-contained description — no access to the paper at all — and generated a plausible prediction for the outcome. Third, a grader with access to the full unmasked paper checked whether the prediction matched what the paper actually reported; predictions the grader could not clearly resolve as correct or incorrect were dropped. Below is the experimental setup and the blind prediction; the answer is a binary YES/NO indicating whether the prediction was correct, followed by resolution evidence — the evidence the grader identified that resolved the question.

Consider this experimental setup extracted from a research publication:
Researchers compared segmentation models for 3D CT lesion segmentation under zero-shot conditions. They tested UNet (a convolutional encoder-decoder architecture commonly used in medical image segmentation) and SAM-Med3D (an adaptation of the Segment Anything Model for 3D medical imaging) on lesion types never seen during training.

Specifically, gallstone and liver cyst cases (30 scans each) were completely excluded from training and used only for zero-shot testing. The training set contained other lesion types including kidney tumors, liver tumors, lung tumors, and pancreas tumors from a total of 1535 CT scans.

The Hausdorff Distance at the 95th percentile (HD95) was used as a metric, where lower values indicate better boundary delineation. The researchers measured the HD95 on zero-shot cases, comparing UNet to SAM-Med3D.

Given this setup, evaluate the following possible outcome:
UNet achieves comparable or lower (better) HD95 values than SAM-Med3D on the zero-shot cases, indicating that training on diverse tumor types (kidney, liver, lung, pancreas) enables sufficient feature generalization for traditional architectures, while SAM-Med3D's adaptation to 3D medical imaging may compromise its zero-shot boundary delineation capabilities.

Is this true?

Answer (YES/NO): NO